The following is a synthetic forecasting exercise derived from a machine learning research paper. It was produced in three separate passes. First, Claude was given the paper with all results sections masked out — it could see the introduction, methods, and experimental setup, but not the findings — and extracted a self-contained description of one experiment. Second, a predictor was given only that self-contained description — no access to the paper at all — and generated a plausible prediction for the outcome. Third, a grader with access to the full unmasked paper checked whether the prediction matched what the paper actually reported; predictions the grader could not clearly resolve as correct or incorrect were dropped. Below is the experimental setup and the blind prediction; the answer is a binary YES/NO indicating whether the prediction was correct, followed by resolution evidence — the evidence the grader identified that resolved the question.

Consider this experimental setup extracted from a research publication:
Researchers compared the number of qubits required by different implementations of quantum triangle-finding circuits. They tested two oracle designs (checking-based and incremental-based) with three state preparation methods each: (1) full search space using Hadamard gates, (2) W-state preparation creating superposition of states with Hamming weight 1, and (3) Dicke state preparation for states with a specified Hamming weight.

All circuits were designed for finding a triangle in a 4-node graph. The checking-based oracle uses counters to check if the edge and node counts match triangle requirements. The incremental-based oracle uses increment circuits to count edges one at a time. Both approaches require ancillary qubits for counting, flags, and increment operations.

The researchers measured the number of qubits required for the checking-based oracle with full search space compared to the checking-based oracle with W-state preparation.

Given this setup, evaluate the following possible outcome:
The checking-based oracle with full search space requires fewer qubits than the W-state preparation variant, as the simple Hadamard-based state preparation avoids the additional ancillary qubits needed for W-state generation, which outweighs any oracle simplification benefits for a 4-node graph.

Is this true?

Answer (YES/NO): NO